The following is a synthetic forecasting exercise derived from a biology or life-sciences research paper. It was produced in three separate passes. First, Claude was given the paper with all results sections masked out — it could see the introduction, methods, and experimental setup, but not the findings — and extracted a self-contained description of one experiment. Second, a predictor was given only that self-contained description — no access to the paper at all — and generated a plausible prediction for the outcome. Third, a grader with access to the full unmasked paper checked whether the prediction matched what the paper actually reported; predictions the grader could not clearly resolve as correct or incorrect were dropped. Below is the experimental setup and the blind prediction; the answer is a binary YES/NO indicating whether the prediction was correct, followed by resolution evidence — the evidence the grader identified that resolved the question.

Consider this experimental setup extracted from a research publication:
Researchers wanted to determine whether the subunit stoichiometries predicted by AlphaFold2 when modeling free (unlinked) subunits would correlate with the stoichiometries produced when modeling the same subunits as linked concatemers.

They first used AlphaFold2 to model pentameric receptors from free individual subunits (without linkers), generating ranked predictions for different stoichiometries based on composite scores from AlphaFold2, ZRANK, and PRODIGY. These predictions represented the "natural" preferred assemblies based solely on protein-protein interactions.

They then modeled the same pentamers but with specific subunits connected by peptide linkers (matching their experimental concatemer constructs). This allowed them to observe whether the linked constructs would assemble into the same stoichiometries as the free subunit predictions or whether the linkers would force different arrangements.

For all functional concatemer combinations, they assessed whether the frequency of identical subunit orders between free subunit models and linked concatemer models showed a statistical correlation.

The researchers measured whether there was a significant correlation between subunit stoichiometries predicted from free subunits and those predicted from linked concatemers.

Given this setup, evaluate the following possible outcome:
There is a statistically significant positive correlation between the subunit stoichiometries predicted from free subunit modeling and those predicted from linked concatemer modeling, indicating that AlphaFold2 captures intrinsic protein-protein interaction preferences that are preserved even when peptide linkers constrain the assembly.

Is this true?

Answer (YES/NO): YES